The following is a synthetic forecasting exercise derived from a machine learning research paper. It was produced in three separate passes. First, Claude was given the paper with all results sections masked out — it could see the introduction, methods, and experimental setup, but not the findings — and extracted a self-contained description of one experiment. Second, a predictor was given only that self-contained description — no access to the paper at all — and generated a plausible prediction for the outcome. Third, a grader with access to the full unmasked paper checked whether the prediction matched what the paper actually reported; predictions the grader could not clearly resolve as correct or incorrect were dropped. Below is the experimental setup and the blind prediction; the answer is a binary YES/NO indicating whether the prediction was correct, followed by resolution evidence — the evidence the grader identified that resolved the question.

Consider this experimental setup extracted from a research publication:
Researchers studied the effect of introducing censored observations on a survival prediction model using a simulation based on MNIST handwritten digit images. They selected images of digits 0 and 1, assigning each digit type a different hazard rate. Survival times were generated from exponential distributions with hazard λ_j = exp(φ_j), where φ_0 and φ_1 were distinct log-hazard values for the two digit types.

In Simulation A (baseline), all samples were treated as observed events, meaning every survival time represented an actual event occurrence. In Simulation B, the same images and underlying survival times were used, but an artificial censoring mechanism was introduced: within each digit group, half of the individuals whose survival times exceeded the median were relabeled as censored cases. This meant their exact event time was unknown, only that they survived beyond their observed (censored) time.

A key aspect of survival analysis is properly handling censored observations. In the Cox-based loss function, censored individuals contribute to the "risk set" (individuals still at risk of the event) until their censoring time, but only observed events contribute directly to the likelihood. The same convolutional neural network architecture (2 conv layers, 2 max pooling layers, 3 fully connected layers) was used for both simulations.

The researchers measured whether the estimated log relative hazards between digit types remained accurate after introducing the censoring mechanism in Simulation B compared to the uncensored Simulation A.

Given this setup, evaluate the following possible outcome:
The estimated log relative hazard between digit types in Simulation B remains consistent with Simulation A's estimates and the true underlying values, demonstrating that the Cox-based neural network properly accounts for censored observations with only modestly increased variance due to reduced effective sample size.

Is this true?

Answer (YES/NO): YES